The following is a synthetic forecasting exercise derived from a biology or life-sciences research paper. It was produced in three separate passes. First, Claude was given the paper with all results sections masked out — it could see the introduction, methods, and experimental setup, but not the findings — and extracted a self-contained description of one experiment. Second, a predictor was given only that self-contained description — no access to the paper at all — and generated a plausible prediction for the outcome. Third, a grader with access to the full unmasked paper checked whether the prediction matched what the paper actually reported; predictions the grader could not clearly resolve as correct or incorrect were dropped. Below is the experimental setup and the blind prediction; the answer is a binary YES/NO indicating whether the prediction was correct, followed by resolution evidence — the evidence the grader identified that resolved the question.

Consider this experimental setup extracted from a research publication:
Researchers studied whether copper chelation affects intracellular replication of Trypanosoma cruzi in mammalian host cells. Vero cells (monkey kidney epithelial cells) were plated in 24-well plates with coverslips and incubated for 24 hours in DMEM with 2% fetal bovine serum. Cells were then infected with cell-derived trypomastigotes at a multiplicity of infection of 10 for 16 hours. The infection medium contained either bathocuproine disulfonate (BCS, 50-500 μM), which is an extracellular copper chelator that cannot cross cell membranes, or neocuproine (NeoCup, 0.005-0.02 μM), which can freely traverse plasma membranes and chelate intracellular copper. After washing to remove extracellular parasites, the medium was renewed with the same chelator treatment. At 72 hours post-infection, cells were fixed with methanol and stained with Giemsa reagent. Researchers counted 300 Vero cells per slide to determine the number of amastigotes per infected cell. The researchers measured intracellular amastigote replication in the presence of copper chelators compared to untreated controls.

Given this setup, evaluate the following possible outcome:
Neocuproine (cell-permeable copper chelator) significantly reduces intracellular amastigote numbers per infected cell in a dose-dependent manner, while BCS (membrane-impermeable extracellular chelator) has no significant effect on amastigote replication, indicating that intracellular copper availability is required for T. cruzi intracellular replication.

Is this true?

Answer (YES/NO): NO